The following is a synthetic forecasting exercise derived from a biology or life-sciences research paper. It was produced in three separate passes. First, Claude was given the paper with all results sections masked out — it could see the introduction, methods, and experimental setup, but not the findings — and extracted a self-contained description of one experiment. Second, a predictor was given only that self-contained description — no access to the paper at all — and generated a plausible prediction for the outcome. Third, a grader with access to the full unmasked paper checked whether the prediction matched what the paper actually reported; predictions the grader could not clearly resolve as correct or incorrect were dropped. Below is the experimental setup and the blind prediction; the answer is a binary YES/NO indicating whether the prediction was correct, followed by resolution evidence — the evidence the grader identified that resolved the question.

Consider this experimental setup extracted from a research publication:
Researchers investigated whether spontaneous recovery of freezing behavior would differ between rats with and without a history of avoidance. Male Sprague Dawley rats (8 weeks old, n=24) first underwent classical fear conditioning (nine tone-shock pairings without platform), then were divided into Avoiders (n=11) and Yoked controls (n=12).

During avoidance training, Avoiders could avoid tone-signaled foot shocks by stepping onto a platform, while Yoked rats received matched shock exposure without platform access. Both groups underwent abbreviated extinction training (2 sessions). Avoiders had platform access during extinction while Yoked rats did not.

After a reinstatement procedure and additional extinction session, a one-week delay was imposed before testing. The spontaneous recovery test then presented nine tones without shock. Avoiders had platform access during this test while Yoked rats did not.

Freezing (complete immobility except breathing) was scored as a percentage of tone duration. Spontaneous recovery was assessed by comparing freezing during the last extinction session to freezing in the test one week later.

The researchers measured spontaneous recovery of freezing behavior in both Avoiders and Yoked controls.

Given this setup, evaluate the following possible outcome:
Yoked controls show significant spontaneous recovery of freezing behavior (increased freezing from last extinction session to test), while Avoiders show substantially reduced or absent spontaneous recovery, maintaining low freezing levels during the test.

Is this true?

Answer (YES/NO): NO